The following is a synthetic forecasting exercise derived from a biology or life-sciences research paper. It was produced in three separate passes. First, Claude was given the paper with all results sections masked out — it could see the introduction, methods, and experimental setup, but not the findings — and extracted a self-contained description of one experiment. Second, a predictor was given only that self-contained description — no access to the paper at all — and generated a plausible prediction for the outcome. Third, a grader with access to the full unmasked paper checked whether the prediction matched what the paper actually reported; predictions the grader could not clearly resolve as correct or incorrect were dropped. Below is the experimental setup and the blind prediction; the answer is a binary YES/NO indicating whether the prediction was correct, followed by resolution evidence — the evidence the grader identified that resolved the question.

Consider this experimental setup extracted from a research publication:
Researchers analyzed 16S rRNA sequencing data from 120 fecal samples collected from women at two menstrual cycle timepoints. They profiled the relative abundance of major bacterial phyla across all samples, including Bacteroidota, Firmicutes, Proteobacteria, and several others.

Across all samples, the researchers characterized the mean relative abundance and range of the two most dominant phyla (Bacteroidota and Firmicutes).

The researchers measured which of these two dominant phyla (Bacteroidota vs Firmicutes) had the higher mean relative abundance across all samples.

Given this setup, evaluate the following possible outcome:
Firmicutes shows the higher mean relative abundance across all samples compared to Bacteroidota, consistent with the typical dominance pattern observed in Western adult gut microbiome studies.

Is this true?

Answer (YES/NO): NO